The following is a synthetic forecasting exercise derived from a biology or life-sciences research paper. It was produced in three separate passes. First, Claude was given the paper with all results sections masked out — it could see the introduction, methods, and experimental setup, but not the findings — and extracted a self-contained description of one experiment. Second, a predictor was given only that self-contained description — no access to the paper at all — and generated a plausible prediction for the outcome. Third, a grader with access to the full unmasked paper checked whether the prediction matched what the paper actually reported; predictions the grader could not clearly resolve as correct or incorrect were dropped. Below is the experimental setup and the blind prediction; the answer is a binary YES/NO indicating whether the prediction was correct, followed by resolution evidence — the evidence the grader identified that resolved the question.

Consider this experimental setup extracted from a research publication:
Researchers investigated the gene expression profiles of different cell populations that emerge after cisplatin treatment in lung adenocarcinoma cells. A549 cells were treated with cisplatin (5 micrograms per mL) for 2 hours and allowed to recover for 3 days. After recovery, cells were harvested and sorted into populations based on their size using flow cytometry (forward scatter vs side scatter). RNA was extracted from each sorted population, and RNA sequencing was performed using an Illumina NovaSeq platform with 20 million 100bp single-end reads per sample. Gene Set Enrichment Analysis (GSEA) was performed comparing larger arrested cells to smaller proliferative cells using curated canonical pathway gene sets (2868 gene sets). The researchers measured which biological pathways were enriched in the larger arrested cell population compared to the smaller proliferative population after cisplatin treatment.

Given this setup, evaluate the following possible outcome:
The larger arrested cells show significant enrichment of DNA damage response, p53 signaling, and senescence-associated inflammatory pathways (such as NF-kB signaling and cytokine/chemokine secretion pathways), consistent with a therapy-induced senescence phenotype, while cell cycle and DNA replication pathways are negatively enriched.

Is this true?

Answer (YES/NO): NO